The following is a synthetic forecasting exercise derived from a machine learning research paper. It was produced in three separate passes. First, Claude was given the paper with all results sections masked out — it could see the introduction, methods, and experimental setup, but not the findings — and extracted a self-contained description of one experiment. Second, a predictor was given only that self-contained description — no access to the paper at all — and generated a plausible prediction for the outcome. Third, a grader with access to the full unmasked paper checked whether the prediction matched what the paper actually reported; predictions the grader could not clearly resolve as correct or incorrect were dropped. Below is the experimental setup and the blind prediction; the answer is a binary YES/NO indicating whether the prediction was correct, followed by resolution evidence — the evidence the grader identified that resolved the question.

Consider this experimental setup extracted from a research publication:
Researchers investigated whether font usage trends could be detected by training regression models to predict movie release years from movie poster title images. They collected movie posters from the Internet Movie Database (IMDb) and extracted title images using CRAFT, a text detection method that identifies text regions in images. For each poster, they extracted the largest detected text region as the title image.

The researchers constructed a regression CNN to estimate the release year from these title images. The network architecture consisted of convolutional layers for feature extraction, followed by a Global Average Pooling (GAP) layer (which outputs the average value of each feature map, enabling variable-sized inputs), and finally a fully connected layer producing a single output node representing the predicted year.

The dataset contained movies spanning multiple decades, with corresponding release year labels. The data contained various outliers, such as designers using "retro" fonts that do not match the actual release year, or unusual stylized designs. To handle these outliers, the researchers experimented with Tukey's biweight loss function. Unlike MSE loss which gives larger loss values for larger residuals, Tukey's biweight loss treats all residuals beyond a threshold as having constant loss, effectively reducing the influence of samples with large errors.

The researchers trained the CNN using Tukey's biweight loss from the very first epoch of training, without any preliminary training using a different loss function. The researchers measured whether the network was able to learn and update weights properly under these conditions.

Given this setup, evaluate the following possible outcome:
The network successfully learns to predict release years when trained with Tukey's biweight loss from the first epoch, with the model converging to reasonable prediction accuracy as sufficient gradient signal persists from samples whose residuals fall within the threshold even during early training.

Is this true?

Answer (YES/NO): NO